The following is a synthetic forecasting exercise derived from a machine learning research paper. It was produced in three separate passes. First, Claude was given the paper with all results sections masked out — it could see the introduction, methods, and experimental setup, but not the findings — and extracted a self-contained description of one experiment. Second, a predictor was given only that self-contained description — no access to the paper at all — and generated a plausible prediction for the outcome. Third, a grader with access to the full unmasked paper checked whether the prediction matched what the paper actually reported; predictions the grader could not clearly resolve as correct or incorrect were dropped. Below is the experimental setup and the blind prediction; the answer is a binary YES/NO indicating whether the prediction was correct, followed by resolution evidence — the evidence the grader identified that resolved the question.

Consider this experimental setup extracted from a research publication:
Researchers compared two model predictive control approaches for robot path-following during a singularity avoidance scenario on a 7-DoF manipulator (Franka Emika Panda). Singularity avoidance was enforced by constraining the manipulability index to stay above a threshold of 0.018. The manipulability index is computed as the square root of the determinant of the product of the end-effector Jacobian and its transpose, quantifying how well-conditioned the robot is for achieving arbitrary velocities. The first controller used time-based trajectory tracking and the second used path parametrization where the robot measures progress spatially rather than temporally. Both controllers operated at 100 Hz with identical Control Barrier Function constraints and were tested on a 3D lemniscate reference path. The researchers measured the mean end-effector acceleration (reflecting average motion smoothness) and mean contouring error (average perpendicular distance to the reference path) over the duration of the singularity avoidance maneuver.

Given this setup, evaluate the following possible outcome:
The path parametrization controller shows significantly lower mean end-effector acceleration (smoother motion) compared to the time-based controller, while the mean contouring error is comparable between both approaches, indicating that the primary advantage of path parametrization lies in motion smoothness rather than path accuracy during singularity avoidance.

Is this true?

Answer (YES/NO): NO